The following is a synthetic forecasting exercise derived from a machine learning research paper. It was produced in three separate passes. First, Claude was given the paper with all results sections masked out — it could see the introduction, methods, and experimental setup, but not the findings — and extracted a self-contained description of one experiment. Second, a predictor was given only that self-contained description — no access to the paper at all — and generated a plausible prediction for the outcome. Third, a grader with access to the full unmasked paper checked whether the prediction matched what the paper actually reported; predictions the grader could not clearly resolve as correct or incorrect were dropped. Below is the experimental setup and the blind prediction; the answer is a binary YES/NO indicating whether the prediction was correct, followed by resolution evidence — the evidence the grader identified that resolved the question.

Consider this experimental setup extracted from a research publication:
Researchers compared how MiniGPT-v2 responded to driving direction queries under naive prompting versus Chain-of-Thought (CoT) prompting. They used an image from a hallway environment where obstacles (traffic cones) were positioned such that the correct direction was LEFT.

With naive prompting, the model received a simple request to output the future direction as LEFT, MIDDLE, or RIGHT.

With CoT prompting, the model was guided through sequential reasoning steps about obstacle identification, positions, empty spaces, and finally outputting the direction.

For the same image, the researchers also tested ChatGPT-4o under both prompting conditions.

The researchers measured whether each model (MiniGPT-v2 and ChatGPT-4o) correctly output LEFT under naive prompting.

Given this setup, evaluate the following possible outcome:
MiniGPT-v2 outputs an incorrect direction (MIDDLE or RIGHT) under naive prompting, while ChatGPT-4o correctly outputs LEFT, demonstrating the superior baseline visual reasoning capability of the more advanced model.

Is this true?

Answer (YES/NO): YES